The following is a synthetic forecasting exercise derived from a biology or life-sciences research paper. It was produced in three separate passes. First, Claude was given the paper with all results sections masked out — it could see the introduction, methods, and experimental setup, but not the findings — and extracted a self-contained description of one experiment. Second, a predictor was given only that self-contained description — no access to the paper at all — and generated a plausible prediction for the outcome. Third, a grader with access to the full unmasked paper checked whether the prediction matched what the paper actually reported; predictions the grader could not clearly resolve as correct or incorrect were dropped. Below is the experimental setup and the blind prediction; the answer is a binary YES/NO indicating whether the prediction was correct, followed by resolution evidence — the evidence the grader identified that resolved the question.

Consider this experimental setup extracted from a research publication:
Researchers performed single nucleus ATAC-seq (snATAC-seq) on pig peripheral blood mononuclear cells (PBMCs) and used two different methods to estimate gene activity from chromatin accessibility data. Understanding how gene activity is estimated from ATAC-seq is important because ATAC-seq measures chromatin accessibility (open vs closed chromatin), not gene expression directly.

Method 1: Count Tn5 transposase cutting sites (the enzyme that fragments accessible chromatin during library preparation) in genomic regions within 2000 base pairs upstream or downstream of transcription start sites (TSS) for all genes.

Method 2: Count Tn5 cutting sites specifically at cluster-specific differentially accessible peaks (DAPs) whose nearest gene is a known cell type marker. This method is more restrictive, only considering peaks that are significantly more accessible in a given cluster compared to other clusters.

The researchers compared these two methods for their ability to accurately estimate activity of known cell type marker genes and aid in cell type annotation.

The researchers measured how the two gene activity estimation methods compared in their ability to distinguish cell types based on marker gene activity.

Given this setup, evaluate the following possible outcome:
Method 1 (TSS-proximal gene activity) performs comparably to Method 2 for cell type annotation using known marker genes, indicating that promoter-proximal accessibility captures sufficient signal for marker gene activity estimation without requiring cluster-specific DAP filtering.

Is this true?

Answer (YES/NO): NO